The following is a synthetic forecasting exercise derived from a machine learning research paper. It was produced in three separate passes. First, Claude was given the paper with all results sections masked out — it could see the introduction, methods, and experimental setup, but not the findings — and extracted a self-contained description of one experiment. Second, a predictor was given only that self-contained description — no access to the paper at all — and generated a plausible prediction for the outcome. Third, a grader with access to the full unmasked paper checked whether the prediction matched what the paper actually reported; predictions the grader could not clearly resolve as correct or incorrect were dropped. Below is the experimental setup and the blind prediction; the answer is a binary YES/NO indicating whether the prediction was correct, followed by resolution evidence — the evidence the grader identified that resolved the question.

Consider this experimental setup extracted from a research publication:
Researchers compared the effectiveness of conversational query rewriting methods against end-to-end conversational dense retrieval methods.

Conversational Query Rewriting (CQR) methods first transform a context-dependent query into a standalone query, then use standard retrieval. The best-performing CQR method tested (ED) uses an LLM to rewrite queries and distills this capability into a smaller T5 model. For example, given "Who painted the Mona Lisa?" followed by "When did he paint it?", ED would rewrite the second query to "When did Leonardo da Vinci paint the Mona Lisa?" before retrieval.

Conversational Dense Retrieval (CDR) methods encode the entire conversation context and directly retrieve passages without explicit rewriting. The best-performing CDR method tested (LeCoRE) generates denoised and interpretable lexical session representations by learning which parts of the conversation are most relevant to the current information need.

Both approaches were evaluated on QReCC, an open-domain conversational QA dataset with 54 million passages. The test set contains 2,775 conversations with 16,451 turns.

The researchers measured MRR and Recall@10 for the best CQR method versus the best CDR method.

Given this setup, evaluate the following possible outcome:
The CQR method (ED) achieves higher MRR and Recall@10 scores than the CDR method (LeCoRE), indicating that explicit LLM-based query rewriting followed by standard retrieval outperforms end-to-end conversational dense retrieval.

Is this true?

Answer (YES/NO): NO